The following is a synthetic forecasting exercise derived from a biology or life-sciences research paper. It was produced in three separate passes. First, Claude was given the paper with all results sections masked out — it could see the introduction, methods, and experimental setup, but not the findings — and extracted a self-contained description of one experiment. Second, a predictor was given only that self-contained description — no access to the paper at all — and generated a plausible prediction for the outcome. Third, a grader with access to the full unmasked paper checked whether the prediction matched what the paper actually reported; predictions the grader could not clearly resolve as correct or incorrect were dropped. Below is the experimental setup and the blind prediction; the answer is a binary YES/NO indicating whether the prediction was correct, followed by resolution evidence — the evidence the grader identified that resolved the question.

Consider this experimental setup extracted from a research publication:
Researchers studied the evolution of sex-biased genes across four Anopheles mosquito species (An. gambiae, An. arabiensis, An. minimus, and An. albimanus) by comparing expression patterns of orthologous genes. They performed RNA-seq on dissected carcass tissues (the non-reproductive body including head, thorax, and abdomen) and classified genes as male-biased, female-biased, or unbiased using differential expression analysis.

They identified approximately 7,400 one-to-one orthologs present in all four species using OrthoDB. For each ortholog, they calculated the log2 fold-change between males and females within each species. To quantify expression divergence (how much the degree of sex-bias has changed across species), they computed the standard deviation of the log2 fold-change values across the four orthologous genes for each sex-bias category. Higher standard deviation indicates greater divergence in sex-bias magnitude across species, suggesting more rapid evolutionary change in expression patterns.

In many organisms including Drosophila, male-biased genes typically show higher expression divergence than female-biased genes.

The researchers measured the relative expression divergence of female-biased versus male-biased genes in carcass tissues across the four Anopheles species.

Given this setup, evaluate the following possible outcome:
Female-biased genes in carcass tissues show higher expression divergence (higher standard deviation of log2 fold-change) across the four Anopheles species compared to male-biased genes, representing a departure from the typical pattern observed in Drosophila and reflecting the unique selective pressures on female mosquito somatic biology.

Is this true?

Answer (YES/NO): YES